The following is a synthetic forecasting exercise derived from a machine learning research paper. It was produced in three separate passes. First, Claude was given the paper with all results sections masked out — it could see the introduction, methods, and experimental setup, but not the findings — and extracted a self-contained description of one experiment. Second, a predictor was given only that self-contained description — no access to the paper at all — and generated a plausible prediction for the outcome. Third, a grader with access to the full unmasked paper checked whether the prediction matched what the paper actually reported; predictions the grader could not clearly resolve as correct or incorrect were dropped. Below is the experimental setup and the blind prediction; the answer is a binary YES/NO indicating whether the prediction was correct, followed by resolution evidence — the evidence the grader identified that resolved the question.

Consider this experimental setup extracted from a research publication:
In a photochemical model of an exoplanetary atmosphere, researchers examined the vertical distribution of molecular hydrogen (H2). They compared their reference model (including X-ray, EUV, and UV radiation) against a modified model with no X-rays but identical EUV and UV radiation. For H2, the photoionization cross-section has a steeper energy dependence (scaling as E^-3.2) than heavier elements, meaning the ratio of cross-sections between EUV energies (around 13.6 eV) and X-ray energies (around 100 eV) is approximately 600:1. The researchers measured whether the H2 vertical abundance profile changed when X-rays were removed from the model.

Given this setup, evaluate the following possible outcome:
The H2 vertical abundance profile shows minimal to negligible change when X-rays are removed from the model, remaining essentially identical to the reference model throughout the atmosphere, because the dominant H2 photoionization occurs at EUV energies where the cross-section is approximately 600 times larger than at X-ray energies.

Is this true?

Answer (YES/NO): YES